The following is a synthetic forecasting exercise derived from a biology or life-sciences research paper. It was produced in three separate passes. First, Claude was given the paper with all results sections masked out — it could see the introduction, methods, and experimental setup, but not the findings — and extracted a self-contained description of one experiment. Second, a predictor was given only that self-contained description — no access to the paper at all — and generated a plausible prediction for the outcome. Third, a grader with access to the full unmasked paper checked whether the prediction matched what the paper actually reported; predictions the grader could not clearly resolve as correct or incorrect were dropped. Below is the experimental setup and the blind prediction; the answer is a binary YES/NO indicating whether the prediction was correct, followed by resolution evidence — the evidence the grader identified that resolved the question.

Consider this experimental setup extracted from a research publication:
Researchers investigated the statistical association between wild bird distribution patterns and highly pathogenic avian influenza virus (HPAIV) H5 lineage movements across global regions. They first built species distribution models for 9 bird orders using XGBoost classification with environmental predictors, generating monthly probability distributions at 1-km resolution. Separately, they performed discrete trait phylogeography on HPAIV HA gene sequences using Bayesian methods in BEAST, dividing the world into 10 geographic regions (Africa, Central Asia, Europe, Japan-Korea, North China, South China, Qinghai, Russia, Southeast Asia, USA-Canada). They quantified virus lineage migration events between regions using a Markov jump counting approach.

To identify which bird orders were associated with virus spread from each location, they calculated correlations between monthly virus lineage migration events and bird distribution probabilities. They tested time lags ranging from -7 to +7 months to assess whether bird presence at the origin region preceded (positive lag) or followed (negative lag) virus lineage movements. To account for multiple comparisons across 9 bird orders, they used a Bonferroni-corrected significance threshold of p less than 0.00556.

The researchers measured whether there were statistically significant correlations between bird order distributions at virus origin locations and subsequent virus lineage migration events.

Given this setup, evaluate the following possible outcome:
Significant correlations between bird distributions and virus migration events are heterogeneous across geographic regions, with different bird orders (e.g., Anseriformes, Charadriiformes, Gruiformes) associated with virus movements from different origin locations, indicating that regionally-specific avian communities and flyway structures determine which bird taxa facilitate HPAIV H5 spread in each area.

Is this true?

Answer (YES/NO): YES